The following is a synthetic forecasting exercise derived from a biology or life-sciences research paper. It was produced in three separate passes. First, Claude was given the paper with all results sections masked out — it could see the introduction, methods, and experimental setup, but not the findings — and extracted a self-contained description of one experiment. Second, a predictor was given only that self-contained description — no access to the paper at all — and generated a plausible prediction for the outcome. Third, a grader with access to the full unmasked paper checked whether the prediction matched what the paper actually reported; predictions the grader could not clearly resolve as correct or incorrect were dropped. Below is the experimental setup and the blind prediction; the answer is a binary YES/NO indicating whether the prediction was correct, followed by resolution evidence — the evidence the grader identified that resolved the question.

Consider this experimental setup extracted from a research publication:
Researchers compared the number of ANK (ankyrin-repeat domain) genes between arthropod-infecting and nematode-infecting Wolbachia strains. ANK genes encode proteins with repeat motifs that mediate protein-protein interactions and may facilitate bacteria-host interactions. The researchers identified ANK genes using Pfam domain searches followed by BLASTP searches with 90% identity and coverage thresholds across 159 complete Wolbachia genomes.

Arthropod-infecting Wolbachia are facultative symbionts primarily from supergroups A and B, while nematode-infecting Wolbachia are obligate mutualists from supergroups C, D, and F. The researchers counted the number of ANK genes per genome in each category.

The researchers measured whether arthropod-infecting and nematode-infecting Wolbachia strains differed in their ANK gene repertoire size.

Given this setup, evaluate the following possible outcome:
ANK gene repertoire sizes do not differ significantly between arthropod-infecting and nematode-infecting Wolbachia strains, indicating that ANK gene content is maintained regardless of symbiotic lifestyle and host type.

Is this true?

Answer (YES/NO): NO